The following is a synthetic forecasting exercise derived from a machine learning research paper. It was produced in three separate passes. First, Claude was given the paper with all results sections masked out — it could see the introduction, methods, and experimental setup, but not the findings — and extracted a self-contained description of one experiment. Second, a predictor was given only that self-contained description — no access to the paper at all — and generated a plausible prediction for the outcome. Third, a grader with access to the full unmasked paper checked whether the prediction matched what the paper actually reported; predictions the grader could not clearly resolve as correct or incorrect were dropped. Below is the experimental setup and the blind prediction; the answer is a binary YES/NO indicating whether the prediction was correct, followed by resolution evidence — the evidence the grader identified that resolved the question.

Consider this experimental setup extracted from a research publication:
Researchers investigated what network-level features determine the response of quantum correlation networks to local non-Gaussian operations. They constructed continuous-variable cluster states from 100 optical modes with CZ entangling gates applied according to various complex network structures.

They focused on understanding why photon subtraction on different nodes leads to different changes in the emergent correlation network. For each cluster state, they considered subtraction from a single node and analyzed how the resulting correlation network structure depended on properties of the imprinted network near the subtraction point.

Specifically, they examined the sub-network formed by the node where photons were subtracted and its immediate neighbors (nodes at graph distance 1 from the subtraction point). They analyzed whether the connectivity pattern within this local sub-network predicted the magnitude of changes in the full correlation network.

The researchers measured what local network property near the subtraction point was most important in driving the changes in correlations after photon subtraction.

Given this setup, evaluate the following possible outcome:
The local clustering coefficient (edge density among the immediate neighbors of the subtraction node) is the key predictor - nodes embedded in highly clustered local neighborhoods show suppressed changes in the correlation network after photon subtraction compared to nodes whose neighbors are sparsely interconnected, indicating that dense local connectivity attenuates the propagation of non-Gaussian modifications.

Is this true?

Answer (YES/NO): NO